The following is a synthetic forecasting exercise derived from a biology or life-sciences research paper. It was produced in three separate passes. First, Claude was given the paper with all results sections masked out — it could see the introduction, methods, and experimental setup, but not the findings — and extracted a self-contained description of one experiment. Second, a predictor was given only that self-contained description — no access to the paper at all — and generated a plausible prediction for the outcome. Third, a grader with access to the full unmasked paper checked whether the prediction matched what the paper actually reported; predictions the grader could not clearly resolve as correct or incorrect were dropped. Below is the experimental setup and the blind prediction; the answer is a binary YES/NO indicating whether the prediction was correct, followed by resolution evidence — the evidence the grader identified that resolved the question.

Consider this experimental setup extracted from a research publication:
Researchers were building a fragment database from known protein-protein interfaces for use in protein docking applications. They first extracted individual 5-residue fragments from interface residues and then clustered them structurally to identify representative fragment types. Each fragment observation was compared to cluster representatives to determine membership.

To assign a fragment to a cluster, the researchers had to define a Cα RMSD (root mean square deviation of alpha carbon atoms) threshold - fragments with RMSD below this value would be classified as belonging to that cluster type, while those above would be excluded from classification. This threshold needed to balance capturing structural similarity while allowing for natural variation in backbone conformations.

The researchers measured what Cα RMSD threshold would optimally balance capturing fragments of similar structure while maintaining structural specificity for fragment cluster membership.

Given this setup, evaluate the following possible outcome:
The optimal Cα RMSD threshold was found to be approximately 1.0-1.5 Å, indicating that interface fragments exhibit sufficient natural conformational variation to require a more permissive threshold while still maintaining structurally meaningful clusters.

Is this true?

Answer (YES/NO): NO